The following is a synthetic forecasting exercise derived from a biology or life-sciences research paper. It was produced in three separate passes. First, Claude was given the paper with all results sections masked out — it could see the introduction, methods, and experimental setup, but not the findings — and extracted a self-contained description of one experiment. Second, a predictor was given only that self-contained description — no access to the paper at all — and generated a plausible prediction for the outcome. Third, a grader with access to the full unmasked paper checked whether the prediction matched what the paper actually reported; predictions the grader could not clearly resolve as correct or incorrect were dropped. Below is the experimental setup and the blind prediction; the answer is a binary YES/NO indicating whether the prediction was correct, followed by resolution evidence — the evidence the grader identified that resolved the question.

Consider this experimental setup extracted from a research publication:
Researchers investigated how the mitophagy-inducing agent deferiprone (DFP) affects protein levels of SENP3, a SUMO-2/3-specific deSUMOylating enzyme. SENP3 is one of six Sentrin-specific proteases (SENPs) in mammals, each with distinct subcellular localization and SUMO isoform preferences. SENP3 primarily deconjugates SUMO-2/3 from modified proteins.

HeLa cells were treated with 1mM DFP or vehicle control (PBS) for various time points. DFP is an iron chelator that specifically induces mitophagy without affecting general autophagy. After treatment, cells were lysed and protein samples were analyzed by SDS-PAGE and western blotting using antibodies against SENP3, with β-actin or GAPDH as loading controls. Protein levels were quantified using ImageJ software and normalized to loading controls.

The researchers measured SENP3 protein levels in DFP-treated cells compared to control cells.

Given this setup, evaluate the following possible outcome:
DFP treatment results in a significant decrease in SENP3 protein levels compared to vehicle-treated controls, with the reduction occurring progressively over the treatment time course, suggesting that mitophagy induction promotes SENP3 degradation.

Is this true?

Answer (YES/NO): NO